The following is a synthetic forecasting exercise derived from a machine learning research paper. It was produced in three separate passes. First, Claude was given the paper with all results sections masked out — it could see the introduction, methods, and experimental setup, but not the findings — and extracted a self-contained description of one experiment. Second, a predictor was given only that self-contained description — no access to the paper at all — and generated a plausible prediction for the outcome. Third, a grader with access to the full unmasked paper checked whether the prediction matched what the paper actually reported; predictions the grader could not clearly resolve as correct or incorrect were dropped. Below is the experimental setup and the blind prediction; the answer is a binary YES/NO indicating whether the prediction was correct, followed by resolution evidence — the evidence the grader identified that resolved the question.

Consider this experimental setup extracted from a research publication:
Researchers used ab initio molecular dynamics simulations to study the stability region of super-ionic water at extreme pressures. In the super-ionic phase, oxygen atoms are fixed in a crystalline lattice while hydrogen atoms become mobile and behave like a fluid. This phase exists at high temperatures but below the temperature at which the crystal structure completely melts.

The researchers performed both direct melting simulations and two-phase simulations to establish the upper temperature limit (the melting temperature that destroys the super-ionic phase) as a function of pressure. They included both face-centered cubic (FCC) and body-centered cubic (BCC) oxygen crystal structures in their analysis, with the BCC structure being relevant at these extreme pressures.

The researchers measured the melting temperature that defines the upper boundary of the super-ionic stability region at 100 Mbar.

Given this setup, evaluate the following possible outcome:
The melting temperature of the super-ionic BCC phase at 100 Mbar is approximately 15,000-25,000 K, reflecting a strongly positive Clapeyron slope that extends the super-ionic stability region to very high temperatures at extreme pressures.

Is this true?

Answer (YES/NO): NO